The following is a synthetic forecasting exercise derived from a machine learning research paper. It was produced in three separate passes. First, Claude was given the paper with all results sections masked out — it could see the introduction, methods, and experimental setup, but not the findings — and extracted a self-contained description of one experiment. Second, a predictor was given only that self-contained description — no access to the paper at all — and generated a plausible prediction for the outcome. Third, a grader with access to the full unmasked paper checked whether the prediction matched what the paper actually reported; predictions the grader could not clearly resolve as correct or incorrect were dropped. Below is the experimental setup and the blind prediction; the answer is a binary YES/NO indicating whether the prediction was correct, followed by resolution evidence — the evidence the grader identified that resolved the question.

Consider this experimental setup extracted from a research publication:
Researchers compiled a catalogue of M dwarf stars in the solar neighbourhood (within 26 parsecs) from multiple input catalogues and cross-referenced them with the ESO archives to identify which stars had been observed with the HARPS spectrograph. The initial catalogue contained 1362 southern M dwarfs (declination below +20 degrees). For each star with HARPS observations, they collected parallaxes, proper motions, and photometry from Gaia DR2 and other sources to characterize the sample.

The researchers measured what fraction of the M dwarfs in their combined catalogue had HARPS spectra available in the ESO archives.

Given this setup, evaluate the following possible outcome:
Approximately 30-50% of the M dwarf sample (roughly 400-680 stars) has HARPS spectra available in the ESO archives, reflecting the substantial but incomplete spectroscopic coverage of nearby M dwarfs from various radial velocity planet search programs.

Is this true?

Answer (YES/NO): YES